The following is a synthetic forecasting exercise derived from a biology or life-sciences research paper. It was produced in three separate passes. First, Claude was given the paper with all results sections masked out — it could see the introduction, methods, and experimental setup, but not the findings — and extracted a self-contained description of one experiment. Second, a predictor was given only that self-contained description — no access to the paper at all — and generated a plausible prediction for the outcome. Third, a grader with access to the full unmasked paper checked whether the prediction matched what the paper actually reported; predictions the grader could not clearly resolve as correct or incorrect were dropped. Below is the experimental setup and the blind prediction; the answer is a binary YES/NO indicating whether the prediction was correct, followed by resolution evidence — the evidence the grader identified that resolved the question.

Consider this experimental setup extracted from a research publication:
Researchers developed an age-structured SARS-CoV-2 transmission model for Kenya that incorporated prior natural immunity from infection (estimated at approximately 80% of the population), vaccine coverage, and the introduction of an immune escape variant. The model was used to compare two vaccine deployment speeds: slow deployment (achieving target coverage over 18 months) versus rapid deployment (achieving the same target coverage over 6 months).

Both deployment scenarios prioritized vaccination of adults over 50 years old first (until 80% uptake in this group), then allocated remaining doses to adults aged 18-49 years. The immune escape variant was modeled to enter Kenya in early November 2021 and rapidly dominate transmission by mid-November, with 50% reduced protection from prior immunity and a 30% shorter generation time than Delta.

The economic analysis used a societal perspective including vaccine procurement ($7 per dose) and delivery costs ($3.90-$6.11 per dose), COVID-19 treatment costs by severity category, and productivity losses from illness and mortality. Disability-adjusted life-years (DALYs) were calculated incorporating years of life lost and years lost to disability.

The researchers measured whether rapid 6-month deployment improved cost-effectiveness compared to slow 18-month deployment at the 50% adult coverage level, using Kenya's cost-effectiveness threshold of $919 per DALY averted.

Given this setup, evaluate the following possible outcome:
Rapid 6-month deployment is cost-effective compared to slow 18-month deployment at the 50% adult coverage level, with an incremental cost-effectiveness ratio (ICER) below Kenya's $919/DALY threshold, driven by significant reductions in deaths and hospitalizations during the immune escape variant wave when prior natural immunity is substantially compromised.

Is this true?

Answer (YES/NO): NO